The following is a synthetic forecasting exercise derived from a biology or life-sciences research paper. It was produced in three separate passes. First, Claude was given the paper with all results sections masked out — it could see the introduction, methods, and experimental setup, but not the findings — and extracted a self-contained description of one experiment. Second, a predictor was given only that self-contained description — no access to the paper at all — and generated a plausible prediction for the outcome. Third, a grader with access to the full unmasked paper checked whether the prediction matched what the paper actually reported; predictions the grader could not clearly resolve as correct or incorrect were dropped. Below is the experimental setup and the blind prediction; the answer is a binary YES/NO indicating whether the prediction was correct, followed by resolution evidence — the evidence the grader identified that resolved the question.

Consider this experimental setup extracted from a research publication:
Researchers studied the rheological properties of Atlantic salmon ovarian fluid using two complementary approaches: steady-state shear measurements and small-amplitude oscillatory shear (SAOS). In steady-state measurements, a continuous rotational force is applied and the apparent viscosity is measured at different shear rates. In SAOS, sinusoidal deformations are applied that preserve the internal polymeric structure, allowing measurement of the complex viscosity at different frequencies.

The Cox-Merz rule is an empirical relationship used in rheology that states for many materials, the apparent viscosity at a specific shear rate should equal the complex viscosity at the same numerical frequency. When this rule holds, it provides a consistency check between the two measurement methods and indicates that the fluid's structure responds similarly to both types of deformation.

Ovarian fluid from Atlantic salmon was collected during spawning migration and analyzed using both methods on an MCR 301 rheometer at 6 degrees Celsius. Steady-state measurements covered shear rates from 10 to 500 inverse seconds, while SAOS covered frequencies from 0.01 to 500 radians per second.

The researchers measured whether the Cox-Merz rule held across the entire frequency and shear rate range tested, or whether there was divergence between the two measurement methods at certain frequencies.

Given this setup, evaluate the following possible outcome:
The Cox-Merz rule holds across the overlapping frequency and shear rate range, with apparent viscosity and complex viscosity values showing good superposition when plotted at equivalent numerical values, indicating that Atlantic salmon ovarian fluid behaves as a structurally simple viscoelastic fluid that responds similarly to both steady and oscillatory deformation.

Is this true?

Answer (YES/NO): NO